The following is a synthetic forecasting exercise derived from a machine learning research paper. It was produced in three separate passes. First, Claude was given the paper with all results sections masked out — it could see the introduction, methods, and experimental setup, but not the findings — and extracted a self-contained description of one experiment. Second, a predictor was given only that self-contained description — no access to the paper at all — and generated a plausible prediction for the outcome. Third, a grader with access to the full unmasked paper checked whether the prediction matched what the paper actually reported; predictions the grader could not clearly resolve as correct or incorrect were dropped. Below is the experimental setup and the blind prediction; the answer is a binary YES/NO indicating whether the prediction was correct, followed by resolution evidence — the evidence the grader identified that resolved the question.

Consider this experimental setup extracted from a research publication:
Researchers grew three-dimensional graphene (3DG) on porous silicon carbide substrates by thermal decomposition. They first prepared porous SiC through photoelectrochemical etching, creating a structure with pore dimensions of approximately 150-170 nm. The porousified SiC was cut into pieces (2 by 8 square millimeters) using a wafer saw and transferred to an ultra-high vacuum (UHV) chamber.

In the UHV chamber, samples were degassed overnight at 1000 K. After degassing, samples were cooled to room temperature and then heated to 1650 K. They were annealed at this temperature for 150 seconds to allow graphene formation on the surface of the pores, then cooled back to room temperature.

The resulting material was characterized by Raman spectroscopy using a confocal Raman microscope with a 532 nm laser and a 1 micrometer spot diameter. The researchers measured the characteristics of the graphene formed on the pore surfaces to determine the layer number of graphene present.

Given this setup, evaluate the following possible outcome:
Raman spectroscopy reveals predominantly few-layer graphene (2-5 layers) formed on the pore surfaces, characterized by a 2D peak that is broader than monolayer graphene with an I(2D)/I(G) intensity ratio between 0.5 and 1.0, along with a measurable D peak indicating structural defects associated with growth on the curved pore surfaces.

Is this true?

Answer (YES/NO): NO